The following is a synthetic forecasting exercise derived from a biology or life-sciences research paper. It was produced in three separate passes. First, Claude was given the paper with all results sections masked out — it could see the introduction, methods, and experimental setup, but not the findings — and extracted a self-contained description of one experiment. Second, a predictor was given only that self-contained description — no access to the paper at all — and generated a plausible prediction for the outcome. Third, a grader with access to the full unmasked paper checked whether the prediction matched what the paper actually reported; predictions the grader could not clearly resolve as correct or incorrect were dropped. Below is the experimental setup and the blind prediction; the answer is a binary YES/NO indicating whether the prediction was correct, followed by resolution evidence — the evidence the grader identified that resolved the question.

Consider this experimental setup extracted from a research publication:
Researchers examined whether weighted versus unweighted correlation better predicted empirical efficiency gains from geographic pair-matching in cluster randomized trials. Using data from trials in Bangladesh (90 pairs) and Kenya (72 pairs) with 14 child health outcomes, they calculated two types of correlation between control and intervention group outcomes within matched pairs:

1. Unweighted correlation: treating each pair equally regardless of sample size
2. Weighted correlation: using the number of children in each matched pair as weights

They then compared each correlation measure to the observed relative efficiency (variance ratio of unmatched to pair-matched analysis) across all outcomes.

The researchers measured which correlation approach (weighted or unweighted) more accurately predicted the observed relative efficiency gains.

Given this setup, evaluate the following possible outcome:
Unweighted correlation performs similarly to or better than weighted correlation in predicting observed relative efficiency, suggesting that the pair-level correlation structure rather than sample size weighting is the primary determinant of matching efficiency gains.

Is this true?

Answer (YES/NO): NO